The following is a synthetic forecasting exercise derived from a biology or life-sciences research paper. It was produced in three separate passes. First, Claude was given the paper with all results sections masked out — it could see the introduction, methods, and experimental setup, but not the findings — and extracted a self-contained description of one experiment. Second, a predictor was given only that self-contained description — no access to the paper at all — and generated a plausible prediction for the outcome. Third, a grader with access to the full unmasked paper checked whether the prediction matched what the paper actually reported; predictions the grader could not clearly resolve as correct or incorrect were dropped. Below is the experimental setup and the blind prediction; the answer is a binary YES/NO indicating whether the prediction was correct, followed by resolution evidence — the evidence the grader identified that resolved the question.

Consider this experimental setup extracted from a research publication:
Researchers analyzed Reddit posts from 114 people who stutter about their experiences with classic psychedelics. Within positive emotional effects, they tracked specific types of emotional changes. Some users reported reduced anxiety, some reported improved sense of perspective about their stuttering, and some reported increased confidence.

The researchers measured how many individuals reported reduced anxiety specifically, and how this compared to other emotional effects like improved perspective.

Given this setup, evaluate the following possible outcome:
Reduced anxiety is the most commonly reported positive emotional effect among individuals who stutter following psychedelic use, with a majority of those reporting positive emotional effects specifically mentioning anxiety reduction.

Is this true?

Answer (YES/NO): NO